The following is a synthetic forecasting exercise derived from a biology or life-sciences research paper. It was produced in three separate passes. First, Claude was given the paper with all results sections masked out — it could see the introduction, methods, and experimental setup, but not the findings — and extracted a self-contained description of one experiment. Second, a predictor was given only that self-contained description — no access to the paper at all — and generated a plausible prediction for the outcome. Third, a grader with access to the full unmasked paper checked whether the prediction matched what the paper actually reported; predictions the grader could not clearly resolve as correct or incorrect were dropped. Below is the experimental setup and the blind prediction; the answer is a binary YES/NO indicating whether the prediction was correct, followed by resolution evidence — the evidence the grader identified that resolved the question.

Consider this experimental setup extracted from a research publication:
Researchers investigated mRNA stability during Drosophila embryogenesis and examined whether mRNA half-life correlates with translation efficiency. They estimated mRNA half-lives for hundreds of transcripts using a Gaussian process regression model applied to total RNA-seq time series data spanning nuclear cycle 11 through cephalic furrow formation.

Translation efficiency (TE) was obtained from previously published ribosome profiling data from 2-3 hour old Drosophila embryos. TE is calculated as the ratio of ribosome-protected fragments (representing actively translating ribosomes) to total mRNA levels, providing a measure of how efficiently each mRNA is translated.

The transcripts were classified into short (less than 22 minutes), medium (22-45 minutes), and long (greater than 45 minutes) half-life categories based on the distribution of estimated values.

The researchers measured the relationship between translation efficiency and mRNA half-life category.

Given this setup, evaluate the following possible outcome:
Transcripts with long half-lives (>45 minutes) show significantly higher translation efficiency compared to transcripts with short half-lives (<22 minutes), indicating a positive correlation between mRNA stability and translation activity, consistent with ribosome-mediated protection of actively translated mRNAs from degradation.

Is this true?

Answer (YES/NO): NO